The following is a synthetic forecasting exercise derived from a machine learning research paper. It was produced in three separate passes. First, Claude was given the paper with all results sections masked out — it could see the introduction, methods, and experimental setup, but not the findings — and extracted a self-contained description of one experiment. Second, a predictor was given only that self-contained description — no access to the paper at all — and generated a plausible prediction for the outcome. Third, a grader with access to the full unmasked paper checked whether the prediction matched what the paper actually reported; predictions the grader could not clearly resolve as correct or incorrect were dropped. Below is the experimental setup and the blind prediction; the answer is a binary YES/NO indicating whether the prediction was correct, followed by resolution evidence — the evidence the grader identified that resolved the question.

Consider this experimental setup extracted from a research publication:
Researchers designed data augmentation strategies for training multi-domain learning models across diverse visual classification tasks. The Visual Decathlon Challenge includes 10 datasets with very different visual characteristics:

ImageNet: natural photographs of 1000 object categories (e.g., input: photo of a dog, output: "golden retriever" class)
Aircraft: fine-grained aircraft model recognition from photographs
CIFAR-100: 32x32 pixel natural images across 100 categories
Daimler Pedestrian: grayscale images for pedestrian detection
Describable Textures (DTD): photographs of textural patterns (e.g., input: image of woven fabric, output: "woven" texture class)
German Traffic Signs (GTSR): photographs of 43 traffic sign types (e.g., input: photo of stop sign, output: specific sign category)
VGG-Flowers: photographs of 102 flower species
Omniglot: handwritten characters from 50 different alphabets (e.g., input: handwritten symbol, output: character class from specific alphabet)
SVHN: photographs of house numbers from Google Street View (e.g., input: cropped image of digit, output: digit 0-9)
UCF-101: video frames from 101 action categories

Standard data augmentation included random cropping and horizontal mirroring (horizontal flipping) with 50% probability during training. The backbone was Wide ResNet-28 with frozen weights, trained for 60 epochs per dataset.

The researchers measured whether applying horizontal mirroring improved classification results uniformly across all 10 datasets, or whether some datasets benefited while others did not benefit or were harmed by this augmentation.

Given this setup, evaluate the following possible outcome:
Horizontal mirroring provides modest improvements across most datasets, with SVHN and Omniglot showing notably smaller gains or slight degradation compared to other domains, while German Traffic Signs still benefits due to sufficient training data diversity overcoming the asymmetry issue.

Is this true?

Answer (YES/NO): NO